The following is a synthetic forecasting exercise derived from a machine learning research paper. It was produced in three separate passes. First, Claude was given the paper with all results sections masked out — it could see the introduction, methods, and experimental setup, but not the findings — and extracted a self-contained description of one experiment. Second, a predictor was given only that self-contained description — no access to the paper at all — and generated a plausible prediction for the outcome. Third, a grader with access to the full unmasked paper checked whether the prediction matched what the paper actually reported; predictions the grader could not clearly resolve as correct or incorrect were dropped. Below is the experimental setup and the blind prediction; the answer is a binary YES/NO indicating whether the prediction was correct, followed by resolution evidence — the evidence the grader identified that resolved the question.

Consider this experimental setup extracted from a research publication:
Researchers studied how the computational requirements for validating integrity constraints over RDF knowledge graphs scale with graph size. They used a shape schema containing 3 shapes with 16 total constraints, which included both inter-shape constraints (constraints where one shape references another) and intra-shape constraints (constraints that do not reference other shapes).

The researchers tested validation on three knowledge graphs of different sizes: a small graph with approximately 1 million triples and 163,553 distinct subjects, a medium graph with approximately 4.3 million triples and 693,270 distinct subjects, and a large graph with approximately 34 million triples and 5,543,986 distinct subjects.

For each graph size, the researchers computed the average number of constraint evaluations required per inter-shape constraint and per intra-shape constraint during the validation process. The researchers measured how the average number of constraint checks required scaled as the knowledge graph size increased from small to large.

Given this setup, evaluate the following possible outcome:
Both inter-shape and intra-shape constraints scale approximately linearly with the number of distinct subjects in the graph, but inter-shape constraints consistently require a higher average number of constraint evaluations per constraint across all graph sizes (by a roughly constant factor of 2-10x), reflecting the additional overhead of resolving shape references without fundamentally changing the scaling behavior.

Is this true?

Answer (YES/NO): NO